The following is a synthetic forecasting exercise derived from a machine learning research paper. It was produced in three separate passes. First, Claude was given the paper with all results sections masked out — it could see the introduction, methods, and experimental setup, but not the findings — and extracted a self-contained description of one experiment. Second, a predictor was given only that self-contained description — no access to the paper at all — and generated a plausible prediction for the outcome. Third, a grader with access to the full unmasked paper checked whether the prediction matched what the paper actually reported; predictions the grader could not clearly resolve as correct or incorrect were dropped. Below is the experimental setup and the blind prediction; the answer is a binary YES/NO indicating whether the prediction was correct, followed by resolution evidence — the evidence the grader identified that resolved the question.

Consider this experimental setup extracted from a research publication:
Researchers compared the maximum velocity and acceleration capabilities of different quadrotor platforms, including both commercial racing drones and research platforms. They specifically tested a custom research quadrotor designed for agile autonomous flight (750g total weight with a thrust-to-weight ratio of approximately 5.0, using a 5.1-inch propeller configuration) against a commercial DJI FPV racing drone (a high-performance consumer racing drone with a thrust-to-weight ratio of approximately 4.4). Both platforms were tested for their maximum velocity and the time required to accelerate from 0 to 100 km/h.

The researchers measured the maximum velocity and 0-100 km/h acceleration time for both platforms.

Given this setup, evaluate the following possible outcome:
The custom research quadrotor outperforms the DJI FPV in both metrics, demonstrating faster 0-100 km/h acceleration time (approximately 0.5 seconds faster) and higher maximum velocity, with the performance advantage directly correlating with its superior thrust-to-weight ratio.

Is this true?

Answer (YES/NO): NO